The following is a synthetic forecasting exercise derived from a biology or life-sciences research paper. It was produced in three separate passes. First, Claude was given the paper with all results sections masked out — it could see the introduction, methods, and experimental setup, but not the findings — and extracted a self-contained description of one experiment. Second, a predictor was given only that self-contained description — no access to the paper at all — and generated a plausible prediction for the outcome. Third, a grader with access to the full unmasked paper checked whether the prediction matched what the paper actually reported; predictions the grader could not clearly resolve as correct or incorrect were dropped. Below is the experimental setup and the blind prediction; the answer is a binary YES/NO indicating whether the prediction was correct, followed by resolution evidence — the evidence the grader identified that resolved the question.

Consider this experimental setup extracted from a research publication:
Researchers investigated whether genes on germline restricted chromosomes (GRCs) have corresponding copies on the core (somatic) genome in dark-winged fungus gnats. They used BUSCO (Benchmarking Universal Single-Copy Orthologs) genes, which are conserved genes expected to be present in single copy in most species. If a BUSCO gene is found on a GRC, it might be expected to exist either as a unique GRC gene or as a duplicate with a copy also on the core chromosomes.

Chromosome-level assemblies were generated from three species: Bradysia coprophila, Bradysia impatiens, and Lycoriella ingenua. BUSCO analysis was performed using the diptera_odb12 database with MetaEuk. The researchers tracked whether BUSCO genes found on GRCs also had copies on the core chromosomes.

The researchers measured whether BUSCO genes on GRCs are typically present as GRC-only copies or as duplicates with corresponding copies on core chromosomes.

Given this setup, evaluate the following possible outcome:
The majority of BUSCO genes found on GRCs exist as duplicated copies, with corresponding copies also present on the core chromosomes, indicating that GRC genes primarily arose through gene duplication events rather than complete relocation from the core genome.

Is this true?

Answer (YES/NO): YES